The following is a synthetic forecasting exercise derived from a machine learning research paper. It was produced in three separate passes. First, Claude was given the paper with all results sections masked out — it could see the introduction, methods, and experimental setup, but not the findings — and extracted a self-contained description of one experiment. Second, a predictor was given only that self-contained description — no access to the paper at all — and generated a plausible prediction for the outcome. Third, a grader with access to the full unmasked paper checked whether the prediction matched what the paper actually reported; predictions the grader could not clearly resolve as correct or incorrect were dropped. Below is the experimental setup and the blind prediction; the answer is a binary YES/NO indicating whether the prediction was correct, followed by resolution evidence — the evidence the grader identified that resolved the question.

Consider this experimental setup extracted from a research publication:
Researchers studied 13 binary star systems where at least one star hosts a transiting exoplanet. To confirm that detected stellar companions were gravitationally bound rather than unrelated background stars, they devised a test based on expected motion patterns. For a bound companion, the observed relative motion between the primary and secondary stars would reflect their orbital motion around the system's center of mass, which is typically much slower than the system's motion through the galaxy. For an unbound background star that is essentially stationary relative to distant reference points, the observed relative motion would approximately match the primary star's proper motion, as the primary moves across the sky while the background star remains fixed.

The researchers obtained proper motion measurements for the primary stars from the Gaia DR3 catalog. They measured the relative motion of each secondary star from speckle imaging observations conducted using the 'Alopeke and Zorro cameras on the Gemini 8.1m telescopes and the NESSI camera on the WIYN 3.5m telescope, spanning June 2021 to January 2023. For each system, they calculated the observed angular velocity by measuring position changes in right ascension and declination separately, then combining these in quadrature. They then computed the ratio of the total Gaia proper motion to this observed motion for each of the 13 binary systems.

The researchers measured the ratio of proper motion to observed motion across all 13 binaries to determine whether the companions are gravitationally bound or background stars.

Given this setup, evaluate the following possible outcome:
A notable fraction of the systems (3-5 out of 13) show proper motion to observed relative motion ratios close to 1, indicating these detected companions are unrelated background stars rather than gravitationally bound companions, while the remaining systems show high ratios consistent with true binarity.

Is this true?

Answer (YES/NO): NO